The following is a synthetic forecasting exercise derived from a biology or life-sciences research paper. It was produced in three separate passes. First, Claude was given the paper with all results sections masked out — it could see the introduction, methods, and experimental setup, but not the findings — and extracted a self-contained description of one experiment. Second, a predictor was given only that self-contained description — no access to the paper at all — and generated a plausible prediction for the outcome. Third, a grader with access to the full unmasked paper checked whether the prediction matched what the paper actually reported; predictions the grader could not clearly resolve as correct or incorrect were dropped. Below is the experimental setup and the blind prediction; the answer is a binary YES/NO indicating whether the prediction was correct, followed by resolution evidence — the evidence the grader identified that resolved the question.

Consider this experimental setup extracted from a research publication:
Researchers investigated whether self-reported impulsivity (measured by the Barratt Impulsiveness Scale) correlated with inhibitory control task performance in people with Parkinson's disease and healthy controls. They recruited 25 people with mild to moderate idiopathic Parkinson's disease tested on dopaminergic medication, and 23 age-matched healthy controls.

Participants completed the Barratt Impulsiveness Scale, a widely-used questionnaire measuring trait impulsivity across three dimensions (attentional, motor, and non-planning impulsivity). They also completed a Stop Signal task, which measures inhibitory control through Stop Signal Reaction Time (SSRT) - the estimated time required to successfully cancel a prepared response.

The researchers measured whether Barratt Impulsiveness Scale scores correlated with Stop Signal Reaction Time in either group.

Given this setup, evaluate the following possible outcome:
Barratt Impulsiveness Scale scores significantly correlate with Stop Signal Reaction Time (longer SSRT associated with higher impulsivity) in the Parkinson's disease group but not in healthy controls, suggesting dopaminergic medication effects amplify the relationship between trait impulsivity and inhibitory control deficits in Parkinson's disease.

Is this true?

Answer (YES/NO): NO